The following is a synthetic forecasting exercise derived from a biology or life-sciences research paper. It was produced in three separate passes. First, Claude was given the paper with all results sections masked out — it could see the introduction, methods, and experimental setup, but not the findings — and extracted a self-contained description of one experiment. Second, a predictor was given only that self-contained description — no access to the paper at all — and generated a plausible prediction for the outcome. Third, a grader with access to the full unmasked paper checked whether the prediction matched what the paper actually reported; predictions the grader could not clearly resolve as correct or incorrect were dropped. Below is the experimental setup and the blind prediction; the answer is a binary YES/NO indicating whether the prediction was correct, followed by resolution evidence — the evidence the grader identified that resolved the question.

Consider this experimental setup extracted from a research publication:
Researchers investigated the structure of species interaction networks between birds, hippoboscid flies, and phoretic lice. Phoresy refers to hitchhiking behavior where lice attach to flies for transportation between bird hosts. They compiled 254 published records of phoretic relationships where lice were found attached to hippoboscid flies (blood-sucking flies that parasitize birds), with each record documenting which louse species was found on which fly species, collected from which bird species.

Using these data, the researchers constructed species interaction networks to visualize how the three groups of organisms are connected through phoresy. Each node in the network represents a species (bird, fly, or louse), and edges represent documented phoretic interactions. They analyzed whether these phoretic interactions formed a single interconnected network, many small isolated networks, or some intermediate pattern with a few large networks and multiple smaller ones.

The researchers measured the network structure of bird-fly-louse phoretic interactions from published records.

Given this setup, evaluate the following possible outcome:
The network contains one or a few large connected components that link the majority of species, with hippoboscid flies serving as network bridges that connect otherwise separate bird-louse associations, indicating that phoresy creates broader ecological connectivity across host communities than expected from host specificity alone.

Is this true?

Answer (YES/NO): YES